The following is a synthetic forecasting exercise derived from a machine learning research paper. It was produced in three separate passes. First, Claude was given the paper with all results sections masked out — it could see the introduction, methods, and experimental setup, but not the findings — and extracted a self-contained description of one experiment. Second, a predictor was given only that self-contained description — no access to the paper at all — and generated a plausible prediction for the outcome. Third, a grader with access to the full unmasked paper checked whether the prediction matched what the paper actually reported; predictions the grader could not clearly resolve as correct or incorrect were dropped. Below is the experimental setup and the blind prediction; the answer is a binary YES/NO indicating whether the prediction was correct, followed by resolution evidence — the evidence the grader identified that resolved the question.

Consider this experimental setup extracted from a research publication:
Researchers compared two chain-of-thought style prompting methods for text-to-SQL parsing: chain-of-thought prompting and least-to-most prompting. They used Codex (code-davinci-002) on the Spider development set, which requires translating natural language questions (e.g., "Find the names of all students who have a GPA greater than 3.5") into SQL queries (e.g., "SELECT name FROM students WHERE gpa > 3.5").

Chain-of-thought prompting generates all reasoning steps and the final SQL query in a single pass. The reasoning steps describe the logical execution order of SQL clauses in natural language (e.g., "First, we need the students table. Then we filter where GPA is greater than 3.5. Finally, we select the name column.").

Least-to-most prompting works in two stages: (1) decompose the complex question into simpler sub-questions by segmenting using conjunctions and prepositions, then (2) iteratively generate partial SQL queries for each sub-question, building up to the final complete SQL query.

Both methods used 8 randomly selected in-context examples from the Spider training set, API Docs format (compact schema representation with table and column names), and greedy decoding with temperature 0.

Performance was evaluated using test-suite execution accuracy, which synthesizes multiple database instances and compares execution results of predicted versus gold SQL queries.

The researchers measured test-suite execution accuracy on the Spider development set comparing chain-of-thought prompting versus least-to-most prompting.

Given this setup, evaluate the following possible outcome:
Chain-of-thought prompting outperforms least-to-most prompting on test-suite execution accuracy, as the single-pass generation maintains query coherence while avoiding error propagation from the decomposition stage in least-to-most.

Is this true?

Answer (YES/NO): NO